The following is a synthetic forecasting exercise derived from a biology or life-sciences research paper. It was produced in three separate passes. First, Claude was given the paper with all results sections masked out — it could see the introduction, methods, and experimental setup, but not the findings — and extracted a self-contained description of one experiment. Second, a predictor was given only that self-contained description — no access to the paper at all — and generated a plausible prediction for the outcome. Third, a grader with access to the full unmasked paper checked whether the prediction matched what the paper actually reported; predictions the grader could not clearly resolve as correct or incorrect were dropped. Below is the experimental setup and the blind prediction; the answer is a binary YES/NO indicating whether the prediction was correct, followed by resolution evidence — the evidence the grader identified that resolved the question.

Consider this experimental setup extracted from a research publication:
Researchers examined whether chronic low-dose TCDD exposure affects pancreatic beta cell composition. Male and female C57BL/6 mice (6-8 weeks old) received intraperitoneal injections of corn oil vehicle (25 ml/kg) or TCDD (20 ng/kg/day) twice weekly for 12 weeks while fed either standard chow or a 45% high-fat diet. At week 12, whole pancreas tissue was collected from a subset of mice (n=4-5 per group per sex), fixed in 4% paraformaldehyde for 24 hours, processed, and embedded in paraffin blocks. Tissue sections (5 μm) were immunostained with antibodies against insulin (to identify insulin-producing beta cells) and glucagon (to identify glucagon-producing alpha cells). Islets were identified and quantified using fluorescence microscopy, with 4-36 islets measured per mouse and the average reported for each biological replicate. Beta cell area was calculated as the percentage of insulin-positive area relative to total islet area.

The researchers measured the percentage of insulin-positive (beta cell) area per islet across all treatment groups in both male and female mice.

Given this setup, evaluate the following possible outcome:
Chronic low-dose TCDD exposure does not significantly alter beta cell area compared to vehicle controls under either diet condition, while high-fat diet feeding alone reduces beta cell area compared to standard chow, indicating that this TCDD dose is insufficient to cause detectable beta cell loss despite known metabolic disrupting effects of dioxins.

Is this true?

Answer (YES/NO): NO